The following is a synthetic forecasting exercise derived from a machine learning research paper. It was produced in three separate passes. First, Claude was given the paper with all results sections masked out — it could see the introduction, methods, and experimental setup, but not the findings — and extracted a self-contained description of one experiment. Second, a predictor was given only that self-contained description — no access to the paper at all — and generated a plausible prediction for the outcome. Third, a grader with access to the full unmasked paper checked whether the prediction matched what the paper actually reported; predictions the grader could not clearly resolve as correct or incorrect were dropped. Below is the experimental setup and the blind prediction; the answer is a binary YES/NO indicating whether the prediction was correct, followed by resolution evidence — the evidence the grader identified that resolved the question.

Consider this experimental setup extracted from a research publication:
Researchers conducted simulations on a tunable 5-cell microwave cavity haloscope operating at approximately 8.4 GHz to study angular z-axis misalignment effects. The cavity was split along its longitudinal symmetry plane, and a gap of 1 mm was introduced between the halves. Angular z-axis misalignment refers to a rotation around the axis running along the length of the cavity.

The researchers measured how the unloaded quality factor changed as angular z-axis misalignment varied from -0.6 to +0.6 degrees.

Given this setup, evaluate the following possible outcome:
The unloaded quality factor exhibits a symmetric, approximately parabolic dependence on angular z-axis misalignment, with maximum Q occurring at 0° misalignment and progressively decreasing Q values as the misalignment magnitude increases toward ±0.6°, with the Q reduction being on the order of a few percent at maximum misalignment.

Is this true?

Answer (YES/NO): NO